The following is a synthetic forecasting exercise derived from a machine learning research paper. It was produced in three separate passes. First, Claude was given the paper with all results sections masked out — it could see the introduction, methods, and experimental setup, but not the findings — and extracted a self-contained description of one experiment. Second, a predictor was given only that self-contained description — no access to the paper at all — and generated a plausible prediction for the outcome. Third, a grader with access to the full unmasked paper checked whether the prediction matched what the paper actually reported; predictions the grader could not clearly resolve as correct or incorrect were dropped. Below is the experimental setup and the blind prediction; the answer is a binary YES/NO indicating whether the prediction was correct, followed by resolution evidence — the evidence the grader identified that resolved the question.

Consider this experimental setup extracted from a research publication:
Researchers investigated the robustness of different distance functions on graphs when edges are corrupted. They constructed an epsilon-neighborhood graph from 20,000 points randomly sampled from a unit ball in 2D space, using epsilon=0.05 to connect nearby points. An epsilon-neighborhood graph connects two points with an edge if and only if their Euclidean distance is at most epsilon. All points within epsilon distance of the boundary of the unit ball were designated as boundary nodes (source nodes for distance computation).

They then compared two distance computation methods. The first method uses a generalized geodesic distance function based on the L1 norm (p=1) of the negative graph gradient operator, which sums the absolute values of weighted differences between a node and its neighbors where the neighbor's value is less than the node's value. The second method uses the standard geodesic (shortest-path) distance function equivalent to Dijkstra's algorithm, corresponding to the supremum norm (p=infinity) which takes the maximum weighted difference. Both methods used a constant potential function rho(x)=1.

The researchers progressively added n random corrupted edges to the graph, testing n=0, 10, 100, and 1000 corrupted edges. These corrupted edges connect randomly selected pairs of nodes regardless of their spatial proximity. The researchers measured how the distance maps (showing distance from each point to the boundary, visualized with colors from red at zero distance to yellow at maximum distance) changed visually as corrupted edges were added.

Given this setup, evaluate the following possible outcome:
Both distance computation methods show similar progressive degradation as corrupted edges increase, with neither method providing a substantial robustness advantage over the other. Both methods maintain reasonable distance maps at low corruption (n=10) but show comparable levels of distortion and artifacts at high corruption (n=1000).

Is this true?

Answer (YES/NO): NO